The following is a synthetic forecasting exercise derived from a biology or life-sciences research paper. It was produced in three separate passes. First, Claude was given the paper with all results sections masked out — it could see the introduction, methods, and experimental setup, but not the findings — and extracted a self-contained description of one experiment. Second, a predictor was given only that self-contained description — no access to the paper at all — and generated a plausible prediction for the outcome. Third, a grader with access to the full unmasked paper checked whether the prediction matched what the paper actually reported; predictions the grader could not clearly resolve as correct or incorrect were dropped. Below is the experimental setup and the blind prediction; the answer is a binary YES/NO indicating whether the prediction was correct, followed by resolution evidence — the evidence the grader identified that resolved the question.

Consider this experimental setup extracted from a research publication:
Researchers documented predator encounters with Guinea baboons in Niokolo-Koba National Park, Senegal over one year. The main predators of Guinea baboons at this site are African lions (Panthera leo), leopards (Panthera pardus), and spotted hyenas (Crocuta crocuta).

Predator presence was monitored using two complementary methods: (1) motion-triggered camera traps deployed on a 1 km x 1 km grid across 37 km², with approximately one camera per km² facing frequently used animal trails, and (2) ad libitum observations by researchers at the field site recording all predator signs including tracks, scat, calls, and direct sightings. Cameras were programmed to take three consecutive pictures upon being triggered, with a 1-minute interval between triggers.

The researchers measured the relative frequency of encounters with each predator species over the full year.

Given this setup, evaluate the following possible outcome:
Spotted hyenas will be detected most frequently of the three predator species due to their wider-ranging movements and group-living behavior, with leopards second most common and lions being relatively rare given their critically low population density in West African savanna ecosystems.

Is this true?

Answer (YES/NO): NO